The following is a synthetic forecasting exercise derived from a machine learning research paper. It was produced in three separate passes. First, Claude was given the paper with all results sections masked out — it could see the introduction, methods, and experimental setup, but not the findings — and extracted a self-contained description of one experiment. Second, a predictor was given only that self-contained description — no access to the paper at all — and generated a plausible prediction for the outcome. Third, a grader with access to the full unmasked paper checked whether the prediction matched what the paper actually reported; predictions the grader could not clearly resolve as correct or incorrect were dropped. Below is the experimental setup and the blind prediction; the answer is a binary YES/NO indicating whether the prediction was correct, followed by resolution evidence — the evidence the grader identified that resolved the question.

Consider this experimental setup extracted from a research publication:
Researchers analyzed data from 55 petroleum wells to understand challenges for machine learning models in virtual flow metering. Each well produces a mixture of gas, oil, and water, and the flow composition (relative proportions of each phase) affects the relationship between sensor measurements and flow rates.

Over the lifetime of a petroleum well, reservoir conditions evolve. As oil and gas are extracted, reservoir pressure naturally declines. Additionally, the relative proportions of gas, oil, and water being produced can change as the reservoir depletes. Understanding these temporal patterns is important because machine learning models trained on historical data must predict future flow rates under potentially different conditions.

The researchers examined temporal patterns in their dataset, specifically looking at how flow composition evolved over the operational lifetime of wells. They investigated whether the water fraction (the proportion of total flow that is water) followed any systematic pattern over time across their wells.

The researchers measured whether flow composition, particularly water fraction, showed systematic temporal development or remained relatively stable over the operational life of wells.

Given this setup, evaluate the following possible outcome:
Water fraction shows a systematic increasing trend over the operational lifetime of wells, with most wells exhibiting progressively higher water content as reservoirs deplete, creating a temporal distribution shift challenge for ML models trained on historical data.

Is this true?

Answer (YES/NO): YES